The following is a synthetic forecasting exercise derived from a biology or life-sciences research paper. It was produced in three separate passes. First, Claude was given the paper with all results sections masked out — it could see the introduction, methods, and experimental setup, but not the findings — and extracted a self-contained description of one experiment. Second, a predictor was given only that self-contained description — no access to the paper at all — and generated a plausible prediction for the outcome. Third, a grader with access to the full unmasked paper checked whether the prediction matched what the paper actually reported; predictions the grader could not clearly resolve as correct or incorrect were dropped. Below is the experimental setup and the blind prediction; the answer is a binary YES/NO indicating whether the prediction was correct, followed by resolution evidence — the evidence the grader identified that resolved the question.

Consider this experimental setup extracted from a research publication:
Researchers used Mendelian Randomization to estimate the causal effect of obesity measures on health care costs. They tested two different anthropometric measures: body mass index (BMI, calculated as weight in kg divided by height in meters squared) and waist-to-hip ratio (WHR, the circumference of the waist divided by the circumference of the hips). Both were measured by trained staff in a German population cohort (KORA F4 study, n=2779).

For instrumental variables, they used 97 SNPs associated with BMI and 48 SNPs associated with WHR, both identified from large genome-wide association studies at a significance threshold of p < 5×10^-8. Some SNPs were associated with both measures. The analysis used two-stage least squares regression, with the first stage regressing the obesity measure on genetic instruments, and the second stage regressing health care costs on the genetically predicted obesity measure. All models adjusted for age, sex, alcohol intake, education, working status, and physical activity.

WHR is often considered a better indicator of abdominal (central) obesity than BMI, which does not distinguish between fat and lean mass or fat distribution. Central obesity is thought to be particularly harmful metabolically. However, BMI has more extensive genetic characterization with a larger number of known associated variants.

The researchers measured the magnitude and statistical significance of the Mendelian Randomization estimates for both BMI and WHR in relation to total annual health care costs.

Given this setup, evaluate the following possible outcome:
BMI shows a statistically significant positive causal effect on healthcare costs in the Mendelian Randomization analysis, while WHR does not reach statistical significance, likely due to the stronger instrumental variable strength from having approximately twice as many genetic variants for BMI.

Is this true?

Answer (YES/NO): NO